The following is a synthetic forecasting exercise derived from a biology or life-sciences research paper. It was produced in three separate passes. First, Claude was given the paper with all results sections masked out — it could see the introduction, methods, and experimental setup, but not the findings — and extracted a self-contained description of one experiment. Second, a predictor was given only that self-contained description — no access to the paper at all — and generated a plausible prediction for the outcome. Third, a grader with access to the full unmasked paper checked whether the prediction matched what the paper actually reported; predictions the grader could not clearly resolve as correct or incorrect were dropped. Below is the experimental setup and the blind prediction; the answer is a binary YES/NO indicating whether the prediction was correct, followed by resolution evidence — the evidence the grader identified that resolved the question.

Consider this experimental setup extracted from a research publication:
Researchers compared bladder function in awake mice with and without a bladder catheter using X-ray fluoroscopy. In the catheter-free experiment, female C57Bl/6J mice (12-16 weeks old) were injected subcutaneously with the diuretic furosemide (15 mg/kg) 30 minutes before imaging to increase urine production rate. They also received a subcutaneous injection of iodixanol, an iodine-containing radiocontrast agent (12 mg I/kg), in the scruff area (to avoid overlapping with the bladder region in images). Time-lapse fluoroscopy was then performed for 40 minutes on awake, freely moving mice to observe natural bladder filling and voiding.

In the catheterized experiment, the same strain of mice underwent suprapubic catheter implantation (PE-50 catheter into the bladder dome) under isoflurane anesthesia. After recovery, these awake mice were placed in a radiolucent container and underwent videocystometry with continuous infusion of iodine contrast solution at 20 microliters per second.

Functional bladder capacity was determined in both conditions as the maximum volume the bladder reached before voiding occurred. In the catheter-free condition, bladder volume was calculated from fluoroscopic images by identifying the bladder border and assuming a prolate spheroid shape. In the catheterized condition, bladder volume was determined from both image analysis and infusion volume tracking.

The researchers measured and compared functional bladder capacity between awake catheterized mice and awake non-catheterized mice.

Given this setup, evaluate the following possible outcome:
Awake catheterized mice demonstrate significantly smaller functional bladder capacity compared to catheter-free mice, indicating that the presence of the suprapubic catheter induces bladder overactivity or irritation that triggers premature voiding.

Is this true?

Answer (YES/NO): YES